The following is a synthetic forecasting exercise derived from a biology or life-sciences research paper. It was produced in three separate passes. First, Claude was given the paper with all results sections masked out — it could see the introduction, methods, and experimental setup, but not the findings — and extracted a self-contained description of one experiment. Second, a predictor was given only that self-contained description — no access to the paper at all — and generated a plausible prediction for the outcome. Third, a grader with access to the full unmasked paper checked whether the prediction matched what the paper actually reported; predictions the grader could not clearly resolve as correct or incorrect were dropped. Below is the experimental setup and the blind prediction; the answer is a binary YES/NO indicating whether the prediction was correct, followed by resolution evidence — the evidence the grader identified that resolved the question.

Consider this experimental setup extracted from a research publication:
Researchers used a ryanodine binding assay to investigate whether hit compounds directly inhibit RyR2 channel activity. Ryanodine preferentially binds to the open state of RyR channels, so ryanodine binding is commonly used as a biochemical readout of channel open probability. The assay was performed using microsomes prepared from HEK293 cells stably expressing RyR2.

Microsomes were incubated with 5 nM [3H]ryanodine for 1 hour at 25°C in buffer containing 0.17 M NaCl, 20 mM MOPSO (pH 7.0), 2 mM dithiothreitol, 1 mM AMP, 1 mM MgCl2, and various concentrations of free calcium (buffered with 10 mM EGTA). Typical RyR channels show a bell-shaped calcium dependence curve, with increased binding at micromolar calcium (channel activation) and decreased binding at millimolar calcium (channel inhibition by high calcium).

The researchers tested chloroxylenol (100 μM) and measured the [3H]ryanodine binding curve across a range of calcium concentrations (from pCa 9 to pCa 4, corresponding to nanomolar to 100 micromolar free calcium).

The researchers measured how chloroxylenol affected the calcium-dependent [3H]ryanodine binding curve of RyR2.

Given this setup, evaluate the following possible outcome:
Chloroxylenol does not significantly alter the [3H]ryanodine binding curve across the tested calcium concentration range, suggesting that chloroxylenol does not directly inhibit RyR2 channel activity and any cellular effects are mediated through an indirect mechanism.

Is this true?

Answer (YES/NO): NO